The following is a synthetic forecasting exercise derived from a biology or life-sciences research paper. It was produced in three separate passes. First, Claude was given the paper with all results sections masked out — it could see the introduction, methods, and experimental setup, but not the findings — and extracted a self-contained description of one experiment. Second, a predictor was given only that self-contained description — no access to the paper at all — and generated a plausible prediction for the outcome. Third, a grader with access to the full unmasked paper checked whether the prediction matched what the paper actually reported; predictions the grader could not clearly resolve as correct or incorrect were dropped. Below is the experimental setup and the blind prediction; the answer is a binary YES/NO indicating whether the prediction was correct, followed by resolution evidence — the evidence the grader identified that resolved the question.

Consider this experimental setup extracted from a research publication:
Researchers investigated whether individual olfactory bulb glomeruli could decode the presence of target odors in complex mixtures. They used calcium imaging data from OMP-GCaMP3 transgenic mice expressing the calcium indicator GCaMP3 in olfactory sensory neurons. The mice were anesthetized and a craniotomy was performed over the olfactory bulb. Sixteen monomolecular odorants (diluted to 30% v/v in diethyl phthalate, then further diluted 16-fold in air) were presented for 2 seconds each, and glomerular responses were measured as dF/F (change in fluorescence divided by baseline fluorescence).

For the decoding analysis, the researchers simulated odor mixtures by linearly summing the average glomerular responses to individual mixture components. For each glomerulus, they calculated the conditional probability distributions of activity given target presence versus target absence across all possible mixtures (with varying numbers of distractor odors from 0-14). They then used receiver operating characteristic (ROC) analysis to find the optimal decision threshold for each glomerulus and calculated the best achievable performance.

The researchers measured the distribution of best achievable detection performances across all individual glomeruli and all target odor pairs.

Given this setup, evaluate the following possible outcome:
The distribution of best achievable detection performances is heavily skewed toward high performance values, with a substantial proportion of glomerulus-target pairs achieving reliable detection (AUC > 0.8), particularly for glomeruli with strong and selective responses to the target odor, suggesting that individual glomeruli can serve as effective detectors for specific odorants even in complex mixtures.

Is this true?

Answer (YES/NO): NO